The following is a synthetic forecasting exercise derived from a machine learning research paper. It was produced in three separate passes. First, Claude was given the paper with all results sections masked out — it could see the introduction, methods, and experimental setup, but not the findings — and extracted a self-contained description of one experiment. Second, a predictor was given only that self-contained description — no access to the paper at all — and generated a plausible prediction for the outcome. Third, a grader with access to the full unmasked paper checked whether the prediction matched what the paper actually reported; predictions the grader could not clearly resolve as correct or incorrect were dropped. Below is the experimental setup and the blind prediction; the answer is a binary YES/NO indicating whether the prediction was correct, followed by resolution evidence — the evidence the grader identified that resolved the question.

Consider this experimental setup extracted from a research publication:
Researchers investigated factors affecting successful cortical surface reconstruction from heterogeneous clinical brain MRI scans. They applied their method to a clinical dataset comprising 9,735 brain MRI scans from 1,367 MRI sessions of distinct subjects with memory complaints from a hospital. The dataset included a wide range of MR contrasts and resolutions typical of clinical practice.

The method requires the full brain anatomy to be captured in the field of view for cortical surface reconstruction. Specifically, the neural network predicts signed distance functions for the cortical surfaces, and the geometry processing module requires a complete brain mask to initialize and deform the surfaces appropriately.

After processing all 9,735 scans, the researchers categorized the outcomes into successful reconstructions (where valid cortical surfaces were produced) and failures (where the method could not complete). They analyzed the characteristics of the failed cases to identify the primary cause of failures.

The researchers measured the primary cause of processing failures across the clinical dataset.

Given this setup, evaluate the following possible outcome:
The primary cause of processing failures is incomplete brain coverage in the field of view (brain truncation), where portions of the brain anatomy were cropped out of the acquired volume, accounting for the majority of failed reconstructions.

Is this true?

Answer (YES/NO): YES